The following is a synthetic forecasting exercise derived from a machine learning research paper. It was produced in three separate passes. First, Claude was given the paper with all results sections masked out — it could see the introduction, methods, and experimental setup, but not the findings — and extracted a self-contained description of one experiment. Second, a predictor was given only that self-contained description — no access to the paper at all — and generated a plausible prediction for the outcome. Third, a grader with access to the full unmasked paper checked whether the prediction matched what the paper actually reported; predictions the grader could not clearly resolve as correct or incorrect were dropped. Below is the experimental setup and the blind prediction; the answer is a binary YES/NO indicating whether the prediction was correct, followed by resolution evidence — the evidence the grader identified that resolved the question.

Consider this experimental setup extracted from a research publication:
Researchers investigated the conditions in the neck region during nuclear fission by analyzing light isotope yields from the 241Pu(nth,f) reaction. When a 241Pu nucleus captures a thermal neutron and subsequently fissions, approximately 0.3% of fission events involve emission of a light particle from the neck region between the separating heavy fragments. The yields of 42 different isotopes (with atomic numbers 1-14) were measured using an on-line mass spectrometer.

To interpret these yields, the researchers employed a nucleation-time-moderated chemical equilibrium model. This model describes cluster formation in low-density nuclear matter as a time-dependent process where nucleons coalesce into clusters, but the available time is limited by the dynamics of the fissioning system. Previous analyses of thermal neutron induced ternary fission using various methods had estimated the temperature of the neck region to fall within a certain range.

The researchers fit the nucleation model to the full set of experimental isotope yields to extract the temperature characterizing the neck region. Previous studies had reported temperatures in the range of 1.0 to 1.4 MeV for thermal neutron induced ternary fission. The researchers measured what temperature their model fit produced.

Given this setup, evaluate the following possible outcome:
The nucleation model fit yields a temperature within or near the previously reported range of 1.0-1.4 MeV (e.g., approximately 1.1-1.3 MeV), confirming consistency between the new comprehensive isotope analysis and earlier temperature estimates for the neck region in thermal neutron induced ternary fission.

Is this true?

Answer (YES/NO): YES